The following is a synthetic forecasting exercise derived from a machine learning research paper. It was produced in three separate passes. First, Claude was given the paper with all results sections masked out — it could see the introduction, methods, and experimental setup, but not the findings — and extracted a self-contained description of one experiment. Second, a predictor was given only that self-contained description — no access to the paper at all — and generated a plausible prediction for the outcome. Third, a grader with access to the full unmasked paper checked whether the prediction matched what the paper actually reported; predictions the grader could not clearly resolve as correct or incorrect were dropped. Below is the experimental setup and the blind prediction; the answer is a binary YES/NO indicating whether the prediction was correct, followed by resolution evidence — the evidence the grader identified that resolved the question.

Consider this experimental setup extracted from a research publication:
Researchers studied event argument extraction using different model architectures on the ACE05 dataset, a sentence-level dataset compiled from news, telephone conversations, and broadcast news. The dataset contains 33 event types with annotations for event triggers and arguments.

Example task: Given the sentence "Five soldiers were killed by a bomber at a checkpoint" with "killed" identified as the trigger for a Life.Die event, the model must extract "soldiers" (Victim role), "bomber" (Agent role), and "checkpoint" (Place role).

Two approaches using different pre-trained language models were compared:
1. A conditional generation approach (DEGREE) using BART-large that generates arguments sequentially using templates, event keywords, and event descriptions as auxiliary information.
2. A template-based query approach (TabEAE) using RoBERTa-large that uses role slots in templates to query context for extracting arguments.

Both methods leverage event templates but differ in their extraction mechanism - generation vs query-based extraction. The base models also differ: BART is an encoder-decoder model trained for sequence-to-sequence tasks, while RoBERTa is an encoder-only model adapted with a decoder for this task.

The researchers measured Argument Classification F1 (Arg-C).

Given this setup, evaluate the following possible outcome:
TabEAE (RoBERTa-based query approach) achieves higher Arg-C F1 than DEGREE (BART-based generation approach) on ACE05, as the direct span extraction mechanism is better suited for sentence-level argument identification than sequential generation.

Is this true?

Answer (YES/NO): NO